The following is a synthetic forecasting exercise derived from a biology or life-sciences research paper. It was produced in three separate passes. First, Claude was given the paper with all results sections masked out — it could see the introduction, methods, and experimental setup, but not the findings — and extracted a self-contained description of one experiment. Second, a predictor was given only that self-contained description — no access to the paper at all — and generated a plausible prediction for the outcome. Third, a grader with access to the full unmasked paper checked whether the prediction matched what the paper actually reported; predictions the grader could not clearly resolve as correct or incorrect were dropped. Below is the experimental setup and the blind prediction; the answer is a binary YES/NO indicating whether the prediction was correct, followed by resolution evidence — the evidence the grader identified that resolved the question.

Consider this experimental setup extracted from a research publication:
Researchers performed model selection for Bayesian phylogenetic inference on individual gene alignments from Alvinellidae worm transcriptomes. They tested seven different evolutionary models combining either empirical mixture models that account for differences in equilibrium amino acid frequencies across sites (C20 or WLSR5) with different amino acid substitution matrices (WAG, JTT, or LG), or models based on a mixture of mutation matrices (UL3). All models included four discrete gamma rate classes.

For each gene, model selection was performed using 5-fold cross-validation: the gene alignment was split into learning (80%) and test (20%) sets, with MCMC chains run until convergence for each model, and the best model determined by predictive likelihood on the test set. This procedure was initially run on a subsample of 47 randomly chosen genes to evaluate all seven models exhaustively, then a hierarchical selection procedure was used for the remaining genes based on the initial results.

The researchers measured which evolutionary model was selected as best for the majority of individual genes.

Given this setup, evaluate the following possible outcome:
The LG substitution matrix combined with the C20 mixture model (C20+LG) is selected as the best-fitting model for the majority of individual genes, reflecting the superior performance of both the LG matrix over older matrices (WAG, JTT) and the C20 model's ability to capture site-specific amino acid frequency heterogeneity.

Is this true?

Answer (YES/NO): NO